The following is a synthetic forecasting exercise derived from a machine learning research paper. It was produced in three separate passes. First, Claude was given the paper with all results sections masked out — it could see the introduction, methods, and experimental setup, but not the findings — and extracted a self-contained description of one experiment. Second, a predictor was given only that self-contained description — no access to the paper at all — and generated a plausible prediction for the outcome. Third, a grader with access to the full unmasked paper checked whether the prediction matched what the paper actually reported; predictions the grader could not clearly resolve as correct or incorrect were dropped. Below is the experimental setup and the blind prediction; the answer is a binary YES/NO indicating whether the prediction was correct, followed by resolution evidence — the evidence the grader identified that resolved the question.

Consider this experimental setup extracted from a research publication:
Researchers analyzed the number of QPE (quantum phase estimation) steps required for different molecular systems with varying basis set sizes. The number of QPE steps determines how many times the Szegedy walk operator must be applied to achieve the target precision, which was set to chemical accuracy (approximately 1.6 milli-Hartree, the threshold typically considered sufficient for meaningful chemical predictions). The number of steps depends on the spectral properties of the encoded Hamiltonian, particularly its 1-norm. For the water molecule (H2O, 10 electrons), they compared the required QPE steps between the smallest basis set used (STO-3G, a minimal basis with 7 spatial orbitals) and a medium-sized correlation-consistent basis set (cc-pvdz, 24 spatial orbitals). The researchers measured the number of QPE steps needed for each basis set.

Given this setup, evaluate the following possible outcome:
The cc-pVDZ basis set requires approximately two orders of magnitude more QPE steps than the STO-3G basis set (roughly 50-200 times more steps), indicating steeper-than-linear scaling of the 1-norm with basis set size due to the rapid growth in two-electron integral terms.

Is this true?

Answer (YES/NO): NO